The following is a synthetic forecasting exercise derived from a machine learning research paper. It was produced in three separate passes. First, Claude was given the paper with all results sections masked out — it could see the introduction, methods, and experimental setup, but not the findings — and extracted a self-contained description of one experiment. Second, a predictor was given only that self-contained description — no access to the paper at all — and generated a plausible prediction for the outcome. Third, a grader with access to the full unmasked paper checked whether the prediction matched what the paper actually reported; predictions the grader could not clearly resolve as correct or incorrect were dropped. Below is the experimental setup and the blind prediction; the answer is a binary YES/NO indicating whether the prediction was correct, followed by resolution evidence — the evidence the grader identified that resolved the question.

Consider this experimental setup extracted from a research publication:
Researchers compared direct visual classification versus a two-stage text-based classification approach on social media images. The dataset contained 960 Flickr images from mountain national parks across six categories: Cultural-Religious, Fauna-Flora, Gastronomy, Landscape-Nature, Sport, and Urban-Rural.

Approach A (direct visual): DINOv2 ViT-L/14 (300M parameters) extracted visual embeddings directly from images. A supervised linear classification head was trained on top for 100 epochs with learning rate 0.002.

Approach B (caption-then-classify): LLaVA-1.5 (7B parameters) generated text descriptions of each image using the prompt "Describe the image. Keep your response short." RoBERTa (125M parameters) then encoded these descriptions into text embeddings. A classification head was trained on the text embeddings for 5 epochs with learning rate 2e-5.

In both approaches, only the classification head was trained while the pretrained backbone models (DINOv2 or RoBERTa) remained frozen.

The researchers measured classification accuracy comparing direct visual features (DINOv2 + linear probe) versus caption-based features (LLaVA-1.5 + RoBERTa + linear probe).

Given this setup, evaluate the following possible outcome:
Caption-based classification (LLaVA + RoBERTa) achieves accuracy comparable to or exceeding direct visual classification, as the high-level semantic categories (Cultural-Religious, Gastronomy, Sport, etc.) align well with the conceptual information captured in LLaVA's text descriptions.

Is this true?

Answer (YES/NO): NO